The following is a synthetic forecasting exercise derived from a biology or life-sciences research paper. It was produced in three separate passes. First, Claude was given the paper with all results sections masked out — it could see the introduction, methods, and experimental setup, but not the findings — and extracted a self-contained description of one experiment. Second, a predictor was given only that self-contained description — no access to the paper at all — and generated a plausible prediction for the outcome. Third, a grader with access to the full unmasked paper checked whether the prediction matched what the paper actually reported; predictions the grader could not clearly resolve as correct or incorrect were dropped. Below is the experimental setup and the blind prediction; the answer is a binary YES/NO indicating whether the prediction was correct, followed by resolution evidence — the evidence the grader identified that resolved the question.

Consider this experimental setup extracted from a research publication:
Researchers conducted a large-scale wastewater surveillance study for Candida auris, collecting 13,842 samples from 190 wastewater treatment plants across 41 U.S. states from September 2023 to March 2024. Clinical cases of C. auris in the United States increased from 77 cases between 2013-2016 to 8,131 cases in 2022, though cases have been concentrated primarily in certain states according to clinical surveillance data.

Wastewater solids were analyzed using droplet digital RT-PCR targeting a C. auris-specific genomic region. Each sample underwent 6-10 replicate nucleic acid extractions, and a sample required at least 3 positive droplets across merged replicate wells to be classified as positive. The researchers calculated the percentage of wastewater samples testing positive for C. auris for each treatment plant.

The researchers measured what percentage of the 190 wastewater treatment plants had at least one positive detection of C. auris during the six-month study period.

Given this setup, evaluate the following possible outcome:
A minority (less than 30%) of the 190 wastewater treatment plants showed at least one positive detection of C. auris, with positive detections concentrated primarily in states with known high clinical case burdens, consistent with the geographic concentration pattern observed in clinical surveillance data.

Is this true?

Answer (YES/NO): NO